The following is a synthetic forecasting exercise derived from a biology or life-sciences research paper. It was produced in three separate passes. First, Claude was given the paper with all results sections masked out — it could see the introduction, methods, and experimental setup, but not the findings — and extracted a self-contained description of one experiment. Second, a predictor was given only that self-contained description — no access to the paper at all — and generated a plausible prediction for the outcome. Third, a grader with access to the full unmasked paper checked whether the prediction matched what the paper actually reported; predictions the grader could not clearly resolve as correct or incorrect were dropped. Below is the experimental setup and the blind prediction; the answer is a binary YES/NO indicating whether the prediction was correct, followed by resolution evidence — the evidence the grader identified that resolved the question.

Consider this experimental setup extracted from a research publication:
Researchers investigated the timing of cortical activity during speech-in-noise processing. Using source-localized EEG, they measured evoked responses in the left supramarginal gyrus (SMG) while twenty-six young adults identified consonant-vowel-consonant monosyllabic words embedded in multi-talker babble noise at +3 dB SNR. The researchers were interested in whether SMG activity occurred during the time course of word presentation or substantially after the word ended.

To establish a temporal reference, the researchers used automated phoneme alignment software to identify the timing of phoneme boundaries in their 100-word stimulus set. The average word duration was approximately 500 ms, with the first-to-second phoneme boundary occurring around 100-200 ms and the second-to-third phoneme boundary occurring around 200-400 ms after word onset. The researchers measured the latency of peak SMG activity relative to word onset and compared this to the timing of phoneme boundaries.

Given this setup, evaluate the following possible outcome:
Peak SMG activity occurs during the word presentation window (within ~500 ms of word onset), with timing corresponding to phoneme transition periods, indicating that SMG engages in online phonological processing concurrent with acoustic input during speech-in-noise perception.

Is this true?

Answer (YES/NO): YES